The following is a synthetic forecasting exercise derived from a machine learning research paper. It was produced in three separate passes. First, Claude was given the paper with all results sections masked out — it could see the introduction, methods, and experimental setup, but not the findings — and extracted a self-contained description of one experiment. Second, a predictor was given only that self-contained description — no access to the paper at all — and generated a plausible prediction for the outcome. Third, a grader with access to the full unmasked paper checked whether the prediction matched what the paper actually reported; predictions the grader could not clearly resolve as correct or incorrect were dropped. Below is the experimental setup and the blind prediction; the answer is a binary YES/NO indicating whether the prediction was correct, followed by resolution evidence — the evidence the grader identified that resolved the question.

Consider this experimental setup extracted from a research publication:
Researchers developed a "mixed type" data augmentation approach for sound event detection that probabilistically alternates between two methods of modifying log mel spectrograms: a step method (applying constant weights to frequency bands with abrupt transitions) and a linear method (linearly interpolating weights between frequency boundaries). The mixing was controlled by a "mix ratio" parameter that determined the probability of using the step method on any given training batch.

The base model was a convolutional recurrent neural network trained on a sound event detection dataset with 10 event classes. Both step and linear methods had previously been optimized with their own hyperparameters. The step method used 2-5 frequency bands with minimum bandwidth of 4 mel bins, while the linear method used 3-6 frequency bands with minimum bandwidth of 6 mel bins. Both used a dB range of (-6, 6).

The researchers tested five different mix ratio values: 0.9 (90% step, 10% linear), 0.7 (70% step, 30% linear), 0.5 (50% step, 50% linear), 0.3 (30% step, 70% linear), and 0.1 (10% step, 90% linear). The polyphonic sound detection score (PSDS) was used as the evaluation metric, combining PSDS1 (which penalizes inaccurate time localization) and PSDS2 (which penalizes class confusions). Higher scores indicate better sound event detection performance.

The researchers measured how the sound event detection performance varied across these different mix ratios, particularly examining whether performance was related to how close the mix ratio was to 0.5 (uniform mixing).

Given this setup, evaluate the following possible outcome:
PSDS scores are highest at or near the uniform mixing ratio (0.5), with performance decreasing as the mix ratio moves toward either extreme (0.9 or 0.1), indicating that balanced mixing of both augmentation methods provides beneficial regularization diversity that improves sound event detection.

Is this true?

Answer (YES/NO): NO